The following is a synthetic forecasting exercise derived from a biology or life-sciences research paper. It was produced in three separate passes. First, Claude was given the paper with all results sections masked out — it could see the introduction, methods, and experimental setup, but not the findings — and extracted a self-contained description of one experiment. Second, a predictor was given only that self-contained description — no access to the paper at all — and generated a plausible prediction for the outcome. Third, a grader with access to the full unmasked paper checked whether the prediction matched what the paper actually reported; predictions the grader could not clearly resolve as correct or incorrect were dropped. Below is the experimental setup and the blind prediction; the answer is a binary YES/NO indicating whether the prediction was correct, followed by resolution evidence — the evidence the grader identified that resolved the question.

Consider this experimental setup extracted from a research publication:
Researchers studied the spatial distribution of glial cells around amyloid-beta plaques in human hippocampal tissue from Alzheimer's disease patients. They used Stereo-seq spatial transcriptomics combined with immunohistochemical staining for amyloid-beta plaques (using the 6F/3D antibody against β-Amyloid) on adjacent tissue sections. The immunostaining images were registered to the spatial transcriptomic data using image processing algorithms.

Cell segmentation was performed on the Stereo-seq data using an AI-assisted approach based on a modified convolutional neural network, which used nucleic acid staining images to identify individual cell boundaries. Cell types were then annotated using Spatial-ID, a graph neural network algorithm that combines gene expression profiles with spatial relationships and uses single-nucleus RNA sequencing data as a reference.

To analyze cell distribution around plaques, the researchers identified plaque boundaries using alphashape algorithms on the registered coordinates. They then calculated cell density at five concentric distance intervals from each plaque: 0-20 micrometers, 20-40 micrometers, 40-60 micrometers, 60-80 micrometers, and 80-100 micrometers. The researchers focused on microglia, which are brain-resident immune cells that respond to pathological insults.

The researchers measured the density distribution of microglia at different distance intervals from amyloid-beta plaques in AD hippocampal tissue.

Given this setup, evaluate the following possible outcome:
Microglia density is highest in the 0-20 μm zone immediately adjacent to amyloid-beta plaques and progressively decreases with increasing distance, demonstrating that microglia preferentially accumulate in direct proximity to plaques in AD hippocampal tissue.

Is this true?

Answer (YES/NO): YES